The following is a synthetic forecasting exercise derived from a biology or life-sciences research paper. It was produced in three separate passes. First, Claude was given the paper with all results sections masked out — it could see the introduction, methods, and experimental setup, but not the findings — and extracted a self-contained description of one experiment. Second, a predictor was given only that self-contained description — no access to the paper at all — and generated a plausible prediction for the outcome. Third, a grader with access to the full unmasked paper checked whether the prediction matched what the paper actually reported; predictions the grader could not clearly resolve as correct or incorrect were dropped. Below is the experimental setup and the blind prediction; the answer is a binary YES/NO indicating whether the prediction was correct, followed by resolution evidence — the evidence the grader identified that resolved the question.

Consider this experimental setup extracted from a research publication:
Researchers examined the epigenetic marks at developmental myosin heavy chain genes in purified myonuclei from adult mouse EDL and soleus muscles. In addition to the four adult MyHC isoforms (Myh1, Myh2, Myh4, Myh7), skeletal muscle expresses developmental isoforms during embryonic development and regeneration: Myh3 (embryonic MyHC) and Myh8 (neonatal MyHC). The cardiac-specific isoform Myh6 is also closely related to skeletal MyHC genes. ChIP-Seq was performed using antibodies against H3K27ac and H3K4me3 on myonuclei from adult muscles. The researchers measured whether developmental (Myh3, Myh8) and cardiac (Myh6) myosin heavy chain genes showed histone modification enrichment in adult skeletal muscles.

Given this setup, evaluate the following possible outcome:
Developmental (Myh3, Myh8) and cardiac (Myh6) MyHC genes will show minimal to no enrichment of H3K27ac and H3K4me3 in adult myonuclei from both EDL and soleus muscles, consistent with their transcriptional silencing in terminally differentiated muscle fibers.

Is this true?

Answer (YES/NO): YES